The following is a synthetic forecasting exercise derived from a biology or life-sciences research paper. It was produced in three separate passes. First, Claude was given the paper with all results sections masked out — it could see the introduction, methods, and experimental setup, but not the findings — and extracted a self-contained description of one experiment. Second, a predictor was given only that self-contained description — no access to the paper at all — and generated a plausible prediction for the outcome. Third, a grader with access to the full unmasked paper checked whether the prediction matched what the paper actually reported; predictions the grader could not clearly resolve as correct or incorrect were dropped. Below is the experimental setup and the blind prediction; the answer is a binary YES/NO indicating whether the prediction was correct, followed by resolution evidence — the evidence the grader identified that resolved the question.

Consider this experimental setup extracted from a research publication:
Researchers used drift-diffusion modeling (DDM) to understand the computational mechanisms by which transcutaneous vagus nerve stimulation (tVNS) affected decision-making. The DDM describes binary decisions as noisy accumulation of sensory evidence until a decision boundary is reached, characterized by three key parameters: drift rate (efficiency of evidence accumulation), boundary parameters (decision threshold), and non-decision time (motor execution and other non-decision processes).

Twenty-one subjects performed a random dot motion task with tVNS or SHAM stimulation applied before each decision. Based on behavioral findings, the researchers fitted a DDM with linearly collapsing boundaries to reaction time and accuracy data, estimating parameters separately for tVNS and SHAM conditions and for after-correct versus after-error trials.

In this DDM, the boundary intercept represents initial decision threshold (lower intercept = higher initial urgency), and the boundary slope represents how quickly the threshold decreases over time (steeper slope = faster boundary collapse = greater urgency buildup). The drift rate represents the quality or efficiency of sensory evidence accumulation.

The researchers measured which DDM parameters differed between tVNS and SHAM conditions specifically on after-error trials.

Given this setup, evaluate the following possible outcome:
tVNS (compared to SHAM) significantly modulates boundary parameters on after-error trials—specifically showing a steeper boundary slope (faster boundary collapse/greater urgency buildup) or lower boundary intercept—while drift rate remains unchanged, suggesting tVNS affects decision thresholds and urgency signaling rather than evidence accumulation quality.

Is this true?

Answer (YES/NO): NO